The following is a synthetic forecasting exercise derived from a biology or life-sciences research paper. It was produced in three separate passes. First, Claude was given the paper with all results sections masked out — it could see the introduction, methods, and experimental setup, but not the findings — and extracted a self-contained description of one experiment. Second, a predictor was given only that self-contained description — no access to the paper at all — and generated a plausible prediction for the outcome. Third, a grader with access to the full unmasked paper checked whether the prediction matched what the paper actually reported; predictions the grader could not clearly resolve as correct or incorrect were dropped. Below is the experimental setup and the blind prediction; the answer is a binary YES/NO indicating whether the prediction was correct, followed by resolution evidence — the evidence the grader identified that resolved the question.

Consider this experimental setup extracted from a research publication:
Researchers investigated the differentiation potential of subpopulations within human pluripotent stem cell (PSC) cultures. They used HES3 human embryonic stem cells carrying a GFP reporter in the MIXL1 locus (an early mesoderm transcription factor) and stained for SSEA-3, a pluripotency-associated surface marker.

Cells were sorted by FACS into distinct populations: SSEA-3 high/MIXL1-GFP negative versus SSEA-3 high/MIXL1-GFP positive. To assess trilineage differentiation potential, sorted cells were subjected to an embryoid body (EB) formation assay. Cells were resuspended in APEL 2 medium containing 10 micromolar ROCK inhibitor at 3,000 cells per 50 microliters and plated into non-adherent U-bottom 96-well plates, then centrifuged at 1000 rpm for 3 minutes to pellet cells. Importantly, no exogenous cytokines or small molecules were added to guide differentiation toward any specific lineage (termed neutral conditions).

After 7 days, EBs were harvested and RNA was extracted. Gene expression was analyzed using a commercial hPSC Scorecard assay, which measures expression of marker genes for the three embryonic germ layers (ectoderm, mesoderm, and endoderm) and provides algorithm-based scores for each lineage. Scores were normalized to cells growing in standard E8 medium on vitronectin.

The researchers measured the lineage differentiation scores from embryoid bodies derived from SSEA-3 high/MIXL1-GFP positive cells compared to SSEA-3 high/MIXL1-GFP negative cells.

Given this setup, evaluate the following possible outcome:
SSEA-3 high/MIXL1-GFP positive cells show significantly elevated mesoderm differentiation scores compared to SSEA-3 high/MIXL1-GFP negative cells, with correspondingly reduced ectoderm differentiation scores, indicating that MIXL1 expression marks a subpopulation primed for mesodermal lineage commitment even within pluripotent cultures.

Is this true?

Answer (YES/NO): NO